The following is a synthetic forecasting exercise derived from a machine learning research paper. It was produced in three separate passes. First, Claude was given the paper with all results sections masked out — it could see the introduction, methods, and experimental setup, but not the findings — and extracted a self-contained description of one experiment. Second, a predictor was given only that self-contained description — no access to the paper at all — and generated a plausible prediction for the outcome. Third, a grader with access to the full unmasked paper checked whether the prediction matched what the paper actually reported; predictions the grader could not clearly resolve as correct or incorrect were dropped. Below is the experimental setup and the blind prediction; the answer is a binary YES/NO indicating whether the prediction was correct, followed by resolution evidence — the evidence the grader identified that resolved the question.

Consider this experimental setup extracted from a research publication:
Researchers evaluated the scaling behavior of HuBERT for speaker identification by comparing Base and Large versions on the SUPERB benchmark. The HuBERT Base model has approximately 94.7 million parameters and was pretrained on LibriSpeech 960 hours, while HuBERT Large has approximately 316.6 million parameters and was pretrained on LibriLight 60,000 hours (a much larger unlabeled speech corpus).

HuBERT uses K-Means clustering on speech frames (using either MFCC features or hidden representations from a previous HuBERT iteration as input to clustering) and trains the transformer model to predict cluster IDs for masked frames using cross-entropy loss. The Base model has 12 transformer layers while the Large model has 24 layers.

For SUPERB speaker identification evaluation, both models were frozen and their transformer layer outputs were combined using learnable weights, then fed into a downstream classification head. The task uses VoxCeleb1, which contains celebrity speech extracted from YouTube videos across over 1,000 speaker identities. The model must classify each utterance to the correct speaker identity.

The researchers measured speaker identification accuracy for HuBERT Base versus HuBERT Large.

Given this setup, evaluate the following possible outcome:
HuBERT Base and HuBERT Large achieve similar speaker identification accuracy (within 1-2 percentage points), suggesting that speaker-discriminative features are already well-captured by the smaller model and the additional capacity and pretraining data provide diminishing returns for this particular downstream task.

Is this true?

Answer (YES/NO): NO